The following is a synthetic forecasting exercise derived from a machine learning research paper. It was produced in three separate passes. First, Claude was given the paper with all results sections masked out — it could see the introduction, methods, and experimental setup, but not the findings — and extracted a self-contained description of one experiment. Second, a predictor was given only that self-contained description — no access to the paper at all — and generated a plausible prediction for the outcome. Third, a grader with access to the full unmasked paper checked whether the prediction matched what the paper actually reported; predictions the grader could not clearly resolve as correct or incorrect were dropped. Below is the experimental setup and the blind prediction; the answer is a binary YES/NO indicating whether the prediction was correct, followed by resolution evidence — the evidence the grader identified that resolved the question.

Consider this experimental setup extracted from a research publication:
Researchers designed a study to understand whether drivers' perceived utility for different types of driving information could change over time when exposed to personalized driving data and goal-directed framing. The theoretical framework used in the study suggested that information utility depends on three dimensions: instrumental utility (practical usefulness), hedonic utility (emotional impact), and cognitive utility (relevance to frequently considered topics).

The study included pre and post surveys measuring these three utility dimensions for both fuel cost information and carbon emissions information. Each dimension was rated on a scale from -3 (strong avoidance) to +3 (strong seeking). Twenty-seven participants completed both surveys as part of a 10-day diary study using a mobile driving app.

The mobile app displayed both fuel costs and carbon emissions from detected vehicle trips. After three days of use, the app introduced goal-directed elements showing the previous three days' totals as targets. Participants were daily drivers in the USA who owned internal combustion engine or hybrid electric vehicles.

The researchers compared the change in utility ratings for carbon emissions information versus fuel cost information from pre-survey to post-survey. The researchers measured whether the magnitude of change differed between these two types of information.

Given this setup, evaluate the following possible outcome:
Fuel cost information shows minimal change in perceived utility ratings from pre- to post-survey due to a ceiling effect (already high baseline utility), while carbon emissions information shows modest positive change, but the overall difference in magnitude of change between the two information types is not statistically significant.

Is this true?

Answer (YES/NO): NO